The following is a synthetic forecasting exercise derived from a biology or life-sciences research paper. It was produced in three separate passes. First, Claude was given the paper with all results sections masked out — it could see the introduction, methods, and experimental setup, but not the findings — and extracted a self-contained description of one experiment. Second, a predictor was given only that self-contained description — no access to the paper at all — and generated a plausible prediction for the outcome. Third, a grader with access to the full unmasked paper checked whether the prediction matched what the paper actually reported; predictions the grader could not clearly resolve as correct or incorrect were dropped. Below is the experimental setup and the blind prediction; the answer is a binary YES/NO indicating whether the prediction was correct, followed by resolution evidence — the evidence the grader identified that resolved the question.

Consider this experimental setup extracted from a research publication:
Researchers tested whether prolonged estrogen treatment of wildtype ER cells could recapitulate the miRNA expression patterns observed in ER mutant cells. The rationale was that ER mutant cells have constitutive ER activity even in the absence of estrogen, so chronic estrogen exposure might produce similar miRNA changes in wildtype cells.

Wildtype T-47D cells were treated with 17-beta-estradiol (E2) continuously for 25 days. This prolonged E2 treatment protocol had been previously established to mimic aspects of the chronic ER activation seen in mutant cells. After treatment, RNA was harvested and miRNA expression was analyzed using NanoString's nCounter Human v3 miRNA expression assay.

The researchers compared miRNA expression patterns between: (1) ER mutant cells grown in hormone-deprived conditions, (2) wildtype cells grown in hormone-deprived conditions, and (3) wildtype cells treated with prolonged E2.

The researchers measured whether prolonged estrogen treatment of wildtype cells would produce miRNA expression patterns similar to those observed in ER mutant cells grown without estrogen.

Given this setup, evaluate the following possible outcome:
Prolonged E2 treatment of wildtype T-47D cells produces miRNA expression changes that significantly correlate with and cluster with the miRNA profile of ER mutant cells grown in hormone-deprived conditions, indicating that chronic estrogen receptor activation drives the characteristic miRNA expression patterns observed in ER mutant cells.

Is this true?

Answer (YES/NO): NO